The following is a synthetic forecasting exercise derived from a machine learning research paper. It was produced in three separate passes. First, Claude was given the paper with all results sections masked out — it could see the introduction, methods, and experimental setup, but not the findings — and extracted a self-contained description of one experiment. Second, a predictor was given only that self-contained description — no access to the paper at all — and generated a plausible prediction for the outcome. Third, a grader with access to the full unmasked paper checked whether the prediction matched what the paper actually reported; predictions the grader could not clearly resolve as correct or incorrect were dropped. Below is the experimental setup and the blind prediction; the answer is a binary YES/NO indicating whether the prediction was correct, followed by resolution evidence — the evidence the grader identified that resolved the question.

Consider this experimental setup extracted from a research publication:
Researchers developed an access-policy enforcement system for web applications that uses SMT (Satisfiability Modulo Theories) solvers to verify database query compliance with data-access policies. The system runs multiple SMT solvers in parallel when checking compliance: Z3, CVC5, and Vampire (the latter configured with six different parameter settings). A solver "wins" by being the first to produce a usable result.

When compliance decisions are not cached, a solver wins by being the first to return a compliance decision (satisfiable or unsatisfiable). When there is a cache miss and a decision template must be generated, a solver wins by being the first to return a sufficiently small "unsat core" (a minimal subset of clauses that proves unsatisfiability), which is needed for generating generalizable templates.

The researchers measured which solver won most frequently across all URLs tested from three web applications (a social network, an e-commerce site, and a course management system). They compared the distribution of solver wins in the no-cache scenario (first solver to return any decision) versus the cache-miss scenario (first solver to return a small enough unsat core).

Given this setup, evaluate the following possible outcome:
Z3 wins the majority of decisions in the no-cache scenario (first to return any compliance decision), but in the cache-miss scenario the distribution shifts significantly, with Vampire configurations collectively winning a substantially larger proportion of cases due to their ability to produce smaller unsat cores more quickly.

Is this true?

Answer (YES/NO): NO